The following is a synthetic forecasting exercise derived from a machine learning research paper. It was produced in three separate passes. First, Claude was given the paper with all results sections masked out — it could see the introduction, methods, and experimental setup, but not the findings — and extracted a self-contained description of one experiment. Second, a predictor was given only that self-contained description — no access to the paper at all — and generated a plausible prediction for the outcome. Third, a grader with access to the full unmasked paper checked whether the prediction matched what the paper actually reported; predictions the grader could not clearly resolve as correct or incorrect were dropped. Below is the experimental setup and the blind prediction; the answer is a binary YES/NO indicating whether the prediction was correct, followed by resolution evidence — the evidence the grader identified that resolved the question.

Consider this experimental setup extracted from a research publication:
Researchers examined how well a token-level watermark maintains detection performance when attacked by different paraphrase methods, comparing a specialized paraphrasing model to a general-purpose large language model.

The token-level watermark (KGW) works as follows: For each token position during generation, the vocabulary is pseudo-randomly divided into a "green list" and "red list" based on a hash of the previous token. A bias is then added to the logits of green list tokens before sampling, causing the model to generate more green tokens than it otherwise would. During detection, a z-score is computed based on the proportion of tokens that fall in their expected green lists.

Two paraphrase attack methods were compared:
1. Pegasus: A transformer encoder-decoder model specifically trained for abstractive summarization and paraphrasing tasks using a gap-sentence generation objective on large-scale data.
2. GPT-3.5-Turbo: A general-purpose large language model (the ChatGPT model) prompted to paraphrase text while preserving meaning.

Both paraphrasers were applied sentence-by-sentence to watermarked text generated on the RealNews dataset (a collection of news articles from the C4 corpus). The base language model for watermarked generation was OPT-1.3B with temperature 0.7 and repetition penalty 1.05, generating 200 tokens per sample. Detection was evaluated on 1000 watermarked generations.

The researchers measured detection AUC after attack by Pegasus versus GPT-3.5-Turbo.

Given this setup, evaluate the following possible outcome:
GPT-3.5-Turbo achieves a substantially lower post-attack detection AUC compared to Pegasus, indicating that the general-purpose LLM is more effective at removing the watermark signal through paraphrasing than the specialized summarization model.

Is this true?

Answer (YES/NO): YES